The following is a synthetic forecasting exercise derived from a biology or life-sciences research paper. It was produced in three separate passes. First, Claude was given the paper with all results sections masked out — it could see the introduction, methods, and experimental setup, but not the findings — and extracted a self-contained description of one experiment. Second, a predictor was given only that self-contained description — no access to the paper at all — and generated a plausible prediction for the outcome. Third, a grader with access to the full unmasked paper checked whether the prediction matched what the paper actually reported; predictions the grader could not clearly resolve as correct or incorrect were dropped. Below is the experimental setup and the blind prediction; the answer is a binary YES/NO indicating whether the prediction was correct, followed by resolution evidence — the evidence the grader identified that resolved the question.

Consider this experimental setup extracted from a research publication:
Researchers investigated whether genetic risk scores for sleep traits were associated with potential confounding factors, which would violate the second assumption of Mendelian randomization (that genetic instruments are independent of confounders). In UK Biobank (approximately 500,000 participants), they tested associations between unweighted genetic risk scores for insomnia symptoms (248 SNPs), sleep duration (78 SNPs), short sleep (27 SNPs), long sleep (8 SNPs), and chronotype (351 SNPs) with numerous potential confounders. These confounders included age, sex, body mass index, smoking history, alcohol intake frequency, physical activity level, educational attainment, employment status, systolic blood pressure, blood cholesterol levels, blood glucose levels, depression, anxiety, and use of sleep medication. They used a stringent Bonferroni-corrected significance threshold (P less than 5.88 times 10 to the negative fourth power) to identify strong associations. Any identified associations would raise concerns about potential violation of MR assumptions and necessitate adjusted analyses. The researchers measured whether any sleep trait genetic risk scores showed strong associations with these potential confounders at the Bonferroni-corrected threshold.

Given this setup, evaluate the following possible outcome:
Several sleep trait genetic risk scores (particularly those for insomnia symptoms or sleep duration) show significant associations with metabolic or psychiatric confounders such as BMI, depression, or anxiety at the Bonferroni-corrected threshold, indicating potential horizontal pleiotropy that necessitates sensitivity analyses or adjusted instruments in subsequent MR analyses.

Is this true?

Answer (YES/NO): YES